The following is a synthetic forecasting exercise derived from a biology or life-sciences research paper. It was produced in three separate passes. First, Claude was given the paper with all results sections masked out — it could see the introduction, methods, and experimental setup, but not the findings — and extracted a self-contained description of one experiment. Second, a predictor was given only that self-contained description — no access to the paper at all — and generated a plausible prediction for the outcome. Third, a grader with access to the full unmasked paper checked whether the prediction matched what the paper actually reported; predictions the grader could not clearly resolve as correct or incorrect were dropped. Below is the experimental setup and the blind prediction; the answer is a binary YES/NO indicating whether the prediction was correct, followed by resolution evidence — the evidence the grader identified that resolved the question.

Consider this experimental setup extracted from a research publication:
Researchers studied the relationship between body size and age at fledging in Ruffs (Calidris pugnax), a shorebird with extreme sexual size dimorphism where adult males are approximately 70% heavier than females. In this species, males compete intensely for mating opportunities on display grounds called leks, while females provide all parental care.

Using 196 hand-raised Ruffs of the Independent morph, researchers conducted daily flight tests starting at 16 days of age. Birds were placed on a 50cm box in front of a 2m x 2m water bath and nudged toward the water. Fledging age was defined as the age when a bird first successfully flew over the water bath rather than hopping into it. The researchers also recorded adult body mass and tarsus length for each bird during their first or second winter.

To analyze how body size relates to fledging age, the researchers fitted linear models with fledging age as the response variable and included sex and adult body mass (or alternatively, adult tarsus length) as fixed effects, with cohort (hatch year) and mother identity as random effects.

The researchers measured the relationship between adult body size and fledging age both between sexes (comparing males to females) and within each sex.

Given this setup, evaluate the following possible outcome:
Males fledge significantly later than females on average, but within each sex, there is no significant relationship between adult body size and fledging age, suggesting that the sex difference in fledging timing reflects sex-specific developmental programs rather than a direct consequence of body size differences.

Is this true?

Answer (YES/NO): NO